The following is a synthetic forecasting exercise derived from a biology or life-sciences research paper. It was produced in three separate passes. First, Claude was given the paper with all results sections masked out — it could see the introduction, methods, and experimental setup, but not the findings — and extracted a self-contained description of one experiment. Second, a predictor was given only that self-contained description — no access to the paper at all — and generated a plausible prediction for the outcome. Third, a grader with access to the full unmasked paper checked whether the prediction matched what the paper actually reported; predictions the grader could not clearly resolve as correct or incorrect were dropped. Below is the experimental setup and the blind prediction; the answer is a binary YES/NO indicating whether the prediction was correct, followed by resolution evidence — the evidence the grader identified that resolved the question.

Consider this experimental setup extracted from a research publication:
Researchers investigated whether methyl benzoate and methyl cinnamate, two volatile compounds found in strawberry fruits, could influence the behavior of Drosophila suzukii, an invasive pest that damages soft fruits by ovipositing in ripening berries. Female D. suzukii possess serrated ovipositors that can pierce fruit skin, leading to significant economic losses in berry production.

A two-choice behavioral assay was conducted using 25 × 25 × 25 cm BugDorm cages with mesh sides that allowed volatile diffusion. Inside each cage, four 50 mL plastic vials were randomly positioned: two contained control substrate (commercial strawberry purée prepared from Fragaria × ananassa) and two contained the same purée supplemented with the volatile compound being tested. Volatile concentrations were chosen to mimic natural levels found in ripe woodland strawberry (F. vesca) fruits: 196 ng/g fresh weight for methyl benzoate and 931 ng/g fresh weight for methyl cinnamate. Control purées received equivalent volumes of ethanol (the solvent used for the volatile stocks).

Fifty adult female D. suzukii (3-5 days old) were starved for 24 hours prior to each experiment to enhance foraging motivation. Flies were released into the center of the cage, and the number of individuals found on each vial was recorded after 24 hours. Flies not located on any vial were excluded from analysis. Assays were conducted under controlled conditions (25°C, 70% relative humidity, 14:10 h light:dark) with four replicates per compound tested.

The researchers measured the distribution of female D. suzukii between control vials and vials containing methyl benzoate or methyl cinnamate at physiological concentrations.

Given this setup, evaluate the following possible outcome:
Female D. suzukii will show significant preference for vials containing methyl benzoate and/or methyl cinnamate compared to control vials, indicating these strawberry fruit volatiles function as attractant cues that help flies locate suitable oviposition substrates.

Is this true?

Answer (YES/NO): NO